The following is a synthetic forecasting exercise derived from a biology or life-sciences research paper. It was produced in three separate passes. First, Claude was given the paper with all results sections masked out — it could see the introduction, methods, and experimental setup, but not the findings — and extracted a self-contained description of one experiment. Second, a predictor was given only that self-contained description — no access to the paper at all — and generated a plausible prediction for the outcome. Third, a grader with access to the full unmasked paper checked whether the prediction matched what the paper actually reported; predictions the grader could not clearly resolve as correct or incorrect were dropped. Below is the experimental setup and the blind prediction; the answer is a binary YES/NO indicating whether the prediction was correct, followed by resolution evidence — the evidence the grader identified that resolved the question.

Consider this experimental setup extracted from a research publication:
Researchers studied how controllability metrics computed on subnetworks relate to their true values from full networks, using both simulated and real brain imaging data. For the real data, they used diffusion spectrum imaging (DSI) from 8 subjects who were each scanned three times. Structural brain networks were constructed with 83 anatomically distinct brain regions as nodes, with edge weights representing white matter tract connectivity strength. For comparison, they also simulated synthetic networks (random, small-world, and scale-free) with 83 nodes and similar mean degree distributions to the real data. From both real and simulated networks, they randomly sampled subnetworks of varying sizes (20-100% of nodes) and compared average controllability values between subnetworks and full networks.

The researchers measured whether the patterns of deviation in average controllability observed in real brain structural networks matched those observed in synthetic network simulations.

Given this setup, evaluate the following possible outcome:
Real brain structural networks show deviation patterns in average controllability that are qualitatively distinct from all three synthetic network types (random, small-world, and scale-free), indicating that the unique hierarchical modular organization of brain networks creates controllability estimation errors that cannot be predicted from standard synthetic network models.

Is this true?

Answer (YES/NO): NO